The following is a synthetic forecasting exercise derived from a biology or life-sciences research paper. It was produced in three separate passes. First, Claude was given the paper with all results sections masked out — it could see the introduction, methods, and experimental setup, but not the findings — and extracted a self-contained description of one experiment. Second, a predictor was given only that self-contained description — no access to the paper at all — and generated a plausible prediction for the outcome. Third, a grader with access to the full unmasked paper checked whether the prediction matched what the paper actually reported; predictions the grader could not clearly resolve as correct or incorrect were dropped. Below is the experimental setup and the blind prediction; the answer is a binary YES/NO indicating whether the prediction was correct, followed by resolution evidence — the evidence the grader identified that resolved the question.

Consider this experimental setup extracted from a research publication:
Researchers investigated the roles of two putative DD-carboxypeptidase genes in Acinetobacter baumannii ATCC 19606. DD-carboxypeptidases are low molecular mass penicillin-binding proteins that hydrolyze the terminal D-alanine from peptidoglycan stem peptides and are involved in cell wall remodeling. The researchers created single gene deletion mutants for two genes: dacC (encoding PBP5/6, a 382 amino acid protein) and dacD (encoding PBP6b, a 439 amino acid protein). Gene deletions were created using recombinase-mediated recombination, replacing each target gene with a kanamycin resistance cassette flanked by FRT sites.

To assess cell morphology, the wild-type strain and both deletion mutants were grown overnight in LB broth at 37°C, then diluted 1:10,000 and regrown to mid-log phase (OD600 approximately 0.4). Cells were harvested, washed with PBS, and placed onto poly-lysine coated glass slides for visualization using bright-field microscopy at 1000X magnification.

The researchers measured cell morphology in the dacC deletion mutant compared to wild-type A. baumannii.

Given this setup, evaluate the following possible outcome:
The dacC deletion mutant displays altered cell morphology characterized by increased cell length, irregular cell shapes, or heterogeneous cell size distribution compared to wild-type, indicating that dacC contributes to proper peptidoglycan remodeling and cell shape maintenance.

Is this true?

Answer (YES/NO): NO